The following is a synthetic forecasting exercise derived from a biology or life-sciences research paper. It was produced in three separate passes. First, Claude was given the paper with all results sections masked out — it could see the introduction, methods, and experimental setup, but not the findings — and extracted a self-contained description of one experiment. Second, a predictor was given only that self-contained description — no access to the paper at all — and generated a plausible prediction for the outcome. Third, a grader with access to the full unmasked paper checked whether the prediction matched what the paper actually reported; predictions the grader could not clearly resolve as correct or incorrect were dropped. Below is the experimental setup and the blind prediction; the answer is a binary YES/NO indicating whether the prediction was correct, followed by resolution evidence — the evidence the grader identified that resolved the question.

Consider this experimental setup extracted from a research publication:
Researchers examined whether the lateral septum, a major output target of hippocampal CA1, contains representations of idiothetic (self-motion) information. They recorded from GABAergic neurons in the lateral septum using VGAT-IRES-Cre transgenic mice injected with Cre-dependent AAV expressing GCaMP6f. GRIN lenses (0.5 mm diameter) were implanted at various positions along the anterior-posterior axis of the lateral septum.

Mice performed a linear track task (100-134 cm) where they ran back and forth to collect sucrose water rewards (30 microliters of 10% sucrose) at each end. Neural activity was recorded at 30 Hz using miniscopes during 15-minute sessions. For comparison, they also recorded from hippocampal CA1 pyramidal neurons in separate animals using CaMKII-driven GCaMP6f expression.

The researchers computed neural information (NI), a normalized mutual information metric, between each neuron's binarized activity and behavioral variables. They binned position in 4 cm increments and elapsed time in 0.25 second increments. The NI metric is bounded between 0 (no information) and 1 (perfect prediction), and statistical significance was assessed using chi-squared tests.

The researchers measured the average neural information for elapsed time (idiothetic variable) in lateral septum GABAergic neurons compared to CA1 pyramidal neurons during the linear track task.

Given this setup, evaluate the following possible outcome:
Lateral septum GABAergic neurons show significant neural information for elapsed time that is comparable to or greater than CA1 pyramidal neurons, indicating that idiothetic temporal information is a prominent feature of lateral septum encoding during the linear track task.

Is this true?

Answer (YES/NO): NO